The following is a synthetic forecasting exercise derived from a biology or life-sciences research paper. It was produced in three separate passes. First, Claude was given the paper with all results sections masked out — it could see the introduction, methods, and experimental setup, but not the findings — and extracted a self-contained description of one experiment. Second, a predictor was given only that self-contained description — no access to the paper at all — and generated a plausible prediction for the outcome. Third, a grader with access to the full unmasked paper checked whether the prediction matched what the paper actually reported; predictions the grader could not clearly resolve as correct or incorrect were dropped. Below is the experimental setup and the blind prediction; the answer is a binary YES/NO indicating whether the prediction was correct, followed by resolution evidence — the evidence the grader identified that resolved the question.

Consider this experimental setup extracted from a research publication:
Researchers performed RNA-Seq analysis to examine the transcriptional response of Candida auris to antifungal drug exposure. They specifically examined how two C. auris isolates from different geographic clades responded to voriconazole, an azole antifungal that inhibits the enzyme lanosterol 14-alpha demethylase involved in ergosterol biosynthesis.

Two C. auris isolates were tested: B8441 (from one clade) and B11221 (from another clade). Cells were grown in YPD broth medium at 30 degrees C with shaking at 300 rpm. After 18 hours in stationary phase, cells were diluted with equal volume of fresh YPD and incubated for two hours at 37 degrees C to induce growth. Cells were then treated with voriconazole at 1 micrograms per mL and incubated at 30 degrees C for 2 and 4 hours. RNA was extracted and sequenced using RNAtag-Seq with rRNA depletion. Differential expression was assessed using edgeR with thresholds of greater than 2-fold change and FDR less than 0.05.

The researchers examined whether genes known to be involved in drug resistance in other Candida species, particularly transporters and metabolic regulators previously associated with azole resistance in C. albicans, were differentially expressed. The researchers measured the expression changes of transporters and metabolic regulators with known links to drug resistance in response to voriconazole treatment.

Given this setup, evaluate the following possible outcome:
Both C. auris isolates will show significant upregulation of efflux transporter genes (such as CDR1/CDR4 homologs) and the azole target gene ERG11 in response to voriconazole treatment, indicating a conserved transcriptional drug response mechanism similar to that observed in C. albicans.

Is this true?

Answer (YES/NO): NO